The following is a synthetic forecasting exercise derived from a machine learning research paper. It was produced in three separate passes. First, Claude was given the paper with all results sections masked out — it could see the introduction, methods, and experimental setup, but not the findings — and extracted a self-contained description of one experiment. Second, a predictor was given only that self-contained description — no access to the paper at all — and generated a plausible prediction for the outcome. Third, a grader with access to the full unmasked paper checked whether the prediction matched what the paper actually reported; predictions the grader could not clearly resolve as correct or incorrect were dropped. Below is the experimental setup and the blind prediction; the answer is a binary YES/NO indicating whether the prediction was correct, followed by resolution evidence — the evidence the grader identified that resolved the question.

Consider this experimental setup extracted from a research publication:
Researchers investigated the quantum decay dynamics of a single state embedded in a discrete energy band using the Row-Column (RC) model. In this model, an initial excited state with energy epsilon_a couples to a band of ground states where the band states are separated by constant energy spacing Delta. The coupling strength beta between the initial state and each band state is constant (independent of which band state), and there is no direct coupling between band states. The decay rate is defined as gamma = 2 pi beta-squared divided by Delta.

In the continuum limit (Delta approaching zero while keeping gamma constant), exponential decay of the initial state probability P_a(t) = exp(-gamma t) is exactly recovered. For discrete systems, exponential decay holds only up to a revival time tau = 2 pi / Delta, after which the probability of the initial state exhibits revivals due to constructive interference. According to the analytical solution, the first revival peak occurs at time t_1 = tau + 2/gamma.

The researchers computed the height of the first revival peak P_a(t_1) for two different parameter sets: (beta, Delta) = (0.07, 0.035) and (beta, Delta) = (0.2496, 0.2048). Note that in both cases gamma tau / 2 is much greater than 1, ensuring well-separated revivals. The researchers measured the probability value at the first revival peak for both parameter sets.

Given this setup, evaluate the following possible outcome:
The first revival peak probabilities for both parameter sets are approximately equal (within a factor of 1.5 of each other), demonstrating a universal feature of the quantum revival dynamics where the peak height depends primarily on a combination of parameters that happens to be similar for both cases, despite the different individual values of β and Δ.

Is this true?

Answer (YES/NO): NO